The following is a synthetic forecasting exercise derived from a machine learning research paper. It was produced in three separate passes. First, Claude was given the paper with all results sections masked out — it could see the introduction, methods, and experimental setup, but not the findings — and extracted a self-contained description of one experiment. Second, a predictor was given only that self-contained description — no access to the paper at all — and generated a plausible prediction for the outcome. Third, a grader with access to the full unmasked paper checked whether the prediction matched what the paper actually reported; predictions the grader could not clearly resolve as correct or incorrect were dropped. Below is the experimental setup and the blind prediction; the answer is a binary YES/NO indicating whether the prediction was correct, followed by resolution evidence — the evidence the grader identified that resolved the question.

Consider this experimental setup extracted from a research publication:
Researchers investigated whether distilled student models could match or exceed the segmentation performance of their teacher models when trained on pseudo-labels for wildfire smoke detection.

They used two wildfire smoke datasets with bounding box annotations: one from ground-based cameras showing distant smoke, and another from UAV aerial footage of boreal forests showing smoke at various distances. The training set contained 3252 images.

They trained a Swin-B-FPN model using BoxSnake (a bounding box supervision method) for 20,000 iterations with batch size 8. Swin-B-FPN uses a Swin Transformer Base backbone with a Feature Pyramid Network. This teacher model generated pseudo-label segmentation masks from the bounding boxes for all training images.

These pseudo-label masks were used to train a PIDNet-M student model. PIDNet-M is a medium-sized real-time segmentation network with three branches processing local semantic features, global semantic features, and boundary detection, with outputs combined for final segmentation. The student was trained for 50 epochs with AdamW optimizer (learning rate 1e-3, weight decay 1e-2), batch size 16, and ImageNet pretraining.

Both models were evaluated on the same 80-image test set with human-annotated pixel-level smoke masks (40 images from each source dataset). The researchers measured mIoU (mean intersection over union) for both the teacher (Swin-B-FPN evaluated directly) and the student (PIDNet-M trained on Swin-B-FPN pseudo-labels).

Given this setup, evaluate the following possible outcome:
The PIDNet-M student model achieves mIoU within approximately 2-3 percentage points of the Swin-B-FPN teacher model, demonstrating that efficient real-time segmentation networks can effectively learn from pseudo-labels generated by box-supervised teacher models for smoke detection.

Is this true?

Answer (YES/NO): YES